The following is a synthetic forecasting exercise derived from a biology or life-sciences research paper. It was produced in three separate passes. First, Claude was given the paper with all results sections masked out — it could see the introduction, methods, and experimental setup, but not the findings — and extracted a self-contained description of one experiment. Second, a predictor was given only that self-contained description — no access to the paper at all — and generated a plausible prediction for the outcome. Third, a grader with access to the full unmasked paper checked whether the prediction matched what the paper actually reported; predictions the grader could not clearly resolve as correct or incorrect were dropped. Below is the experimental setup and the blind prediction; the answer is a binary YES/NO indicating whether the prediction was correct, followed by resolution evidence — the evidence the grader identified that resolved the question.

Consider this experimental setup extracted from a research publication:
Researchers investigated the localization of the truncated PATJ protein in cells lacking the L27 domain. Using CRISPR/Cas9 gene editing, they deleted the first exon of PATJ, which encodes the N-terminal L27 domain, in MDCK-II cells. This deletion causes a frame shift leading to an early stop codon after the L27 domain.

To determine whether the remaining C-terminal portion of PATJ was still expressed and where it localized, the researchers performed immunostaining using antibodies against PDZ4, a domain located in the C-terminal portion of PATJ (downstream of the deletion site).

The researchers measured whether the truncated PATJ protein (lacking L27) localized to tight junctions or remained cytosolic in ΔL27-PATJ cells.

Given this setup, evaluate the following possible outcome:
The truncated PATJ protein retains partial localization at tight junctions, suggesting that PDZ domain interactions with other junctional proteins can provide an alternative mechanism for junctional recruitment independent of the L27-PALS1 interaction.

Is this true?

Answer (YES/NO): NO